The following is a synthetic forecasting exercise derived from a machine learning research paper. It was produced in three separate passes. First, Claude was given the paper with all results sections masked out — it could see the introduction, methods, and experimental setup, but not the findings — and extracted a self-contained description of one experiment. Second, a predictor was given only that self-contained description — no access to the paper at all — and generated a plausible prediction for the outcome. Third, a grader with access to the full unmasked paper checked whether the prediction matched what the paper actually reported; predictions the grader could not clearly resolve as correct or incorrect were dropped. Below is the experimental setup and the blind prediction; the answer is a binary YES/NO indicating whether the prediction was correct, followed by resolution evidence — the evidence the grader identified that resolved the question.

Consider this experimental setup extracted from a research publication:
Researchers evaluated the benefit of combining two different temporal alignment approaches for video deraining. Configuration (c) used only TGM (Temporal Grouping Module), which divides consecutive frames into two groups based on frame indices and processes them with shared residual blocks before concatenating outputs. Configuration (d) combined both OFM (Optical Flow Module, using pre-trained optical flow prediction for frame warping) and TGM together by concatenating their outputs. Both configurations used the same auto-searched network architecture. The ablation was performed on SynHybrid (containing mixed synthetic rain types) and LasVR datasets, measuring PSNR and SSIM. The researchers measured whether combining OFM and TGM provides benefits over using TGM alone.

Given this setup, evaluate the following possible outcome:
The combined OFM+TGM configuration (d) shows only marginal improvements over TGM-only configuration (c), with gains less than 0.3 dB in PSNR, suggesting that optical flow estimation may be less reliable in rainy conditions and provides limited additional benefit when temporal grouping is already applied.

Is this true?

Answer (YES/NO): NO